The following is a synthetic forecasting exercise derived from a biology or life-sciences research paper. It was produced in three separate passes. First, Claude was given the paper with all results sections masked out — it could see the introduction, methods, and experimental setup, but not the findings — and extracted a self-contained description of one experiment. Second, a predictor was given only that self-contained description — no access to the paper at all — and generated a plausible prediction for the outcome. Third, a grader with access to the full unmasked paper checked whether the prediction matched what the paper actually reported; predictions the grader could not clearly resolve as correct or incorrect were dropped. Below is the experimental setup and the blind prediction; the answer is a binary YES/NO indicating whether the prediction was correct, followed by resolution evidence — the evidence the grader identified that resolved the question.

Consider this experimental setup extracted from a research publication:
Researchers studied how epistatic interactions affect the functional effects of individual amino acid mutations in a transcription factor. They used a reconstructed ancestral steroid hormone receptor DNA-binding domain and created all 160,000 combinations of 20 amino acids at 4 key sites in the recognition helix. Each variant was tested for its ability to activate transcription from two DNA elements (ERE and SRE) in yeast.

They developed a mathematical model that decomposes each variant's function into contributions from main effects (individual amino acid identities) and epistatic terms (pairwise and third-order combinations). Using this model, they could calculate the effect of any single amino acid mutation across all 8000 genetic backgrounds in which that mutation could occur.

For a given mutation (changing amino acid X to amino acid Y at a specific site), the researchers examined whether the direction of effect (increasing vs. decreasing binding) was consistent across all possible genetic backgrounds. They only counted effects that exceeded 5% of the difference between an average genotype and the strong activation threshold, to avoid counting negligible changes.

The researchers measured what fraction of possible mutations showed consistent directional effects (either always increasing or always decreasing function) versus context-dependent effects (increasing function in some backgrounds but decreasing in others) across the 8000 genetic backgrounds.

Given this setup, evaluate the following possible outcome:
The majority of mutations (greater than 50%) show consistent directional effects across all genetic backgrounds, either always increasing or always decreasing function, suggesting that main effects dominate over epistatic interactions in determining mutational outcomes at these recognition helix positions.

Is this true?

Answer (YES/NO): NO